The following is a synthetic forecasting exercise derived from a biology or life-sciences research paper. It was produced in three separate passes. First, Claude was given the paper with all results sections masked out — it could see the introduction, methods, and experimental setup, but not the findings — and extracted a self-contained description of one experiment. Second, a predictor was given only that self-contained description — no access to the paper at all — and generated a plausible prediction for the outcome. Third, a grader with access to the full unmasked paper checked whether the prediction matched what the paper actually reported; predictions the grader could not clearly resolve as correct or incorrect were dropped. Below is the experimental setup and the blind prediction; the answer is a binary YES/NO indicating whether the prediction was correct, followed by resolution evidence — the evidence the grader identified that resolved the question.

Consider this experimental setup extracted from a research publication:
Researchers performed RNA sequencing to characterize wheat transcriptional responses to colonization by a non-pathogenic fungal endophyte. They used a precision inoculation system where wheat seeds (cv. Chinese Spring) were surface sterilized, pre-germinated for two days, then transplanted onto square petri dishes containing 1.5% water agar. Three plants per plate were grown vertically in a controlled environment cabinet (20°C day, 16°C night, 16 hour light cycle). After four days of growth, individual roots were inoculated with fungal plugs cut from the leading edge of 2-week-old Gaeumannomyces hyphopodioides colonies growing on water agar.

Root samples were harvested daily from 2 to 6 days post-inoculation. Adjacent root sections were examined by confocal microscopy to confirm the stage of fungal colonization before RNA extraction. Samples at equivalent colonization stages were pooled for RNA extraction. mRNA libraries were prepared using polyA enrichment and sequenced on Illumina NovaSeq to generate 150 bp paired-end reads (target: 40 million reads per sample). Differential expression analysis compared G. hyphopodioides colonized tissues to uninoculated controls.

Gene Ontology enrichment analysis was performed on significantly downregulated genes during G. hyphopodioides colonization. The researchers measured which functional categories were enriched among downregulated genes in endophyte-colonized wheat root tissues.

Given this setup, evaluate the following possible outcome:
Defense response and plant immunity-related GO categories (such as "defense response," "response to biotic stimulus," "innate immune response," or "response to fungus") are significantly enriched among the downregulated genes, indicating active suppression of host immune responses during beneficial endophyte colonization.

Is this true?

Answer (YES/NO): NO